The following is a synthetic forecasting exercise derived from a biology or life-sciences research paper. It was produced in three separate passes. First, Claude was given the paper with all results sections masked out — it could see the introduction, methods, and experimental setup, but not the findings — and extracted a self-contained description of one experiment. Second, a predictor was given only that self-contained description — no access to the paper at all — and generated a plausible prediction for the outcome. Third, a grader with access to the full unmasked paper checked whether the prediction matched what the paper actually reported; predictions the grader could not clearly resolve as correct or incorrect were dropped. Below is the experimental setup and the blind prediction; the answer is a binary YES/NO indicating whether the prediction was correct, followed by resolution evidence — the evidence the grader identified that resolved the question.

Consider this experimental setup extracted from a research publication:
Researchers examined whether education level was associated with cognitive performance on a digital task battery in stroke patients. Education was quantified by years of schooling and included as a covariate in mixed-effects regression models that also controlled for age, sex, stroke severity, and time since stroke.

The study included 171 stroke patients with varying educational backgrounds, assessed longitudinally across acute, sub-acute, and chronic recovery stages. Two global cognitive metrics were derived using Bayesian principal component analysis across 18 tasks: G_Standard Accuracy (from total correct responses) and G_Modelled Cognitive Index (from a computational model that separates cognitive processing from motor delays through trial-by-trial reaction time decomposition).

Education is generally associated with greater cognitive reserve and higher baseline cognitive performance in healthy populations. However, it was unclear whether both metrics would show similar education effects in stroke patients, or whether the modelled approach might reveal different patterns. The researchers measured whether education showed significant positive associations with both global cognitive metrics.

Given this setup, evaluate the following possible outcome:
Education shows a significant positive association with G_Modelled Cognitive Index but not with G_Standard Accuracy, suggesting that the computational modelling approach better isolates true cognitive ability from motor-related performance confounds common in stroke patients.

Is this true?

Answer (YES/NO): NO